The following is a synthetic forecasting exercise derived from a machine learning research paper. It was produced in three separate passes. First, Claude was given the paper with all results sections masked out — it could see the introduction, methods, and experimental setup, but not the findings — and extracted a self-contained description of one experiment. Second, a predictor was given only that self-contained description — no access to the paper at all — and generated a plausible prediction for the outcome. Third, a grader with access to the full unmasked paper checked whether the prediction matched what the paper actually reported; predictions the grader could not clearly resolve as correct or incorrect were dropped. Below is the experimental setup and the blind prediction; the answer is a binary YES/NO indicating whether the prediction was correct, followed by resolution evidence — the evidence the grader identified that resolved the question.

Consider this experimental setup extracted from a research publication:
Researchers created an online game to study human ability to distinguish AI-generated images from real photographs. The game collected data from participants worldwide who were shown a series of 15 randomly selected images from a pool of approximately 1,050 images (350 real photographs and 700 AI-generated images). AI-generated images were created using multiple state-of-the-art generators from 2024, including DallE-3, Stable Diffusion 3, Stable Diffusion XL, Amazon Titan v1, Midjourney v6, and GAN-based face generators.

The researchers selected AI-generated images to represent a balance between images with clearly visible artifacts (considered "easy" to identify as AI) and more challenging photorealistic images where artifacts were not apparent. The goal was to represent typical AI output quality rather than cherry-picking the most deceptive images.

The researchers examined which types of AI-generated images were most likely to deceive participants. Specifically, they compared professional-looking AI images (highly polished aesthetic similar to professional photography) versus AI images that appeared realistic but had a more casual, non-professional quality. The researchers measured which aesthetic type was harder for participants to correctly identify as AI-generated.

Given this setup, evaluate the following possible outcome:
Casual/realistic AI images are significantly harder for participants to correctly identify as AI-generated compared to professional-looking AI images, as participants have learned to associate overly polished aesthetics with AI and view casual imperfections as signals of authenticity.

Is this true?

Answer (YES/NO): YES